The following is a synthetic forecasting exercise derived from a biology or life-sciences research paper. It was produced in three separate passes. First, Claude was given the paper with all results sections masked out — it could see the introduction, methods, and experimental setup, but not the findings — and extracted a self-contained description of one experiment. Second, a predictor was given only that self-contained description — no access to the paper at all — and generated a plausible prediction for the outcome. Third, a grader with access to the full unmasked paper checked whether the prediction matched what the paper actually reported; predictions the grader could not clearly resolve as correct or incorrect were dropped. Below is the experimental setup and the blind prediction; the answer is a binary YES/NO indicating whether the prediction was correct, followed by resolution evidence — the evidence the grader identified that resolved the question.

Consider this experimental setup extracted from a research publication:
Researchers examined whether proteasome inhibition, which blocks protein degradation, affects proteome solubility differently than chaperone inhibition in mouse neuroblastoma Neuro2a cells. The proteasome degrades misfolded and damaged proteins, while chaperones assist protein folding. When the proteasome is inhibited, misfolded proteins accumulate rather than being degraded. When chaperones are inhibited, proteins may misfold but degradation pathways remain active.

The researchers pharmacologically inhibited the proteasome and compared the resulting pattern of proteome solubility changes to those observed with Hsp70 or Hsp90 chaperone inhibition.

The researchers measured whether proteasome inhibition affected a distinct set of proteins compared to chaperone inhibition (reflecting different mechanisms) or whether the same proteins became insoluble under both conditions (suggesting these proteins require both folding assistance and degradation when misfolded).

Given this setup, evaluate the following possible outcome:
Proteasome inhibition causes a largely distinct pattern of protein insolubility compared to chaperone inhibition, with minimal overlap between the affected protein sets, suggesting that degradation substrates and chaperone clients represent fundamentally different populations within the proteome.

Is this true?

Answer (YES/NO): YES